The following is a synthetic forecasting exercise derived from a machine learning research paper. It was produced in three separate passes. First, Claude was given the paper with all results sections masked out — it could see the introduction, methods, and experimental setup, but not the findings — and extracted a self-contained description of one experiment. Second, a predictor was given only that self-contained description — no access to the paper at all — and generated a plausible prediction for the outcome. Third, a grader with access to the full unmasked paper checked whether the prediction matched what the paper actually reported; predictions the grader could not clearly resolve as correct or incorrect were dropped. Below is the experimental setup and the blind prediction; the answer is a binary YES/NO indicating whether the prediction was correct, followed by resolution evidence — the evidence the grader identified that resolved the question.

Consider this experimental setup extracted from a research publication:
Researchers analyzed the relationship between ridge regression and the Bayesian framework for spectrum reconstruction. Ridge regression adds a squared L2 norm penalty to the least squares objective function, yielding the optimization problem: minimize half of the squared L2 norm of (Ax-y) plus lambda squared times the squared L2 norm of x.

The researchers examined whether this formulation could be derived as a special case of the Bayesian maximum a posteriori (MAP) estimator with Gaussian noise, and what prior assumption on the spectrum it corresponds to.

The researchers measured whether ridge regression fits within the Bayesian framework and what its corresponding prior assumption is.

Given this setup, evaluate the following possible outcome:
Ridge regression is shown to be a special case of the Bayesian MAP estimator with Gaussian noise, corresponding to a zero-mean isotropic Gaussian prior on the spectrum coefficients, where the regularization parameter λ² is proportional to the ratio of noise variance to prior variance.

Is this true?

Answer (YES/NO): NO